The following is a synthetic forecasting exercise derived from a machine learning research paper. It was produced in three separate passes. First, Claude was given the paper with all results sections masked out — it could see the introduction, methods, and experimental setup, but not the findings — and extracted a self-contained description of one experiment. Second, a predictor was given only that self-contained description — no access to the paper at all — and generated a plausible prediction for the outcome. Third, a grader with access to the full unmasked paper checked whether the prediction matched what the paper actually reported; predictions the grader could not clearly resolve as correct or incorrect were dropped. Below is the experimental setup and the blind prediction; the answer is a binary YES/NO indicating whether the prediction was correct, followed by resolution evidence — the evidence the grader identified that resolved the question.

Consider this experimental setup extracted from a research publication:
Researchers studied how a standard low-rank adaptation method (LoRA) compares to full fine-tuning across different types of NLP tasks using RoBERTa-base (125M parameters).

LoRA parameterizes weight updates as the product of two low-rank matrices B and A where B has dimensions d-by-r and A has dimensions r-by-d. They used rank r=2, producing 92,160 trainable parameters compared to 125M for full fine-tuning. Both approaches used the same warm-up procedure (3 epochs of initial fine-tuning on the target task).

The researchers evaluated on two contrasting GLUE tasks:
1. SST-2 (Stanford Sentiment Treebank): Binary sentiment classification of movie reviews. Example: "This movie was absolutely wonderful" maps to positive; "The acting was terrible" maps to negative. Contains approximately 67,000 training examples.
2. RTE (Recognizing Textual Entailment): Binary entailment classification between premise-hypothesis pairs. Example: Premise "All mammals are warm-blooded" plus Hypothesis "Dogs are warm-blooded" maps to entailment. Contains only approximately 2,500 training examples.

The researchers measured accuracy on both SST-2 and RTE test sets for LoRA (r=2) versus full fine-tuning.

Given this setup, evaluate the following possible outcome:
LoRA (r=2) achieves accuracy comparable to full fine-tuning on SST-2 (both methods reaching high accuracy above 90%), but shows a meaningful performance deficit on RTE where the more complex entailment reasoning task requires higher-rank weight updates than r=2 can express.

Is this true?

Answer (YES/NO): YES